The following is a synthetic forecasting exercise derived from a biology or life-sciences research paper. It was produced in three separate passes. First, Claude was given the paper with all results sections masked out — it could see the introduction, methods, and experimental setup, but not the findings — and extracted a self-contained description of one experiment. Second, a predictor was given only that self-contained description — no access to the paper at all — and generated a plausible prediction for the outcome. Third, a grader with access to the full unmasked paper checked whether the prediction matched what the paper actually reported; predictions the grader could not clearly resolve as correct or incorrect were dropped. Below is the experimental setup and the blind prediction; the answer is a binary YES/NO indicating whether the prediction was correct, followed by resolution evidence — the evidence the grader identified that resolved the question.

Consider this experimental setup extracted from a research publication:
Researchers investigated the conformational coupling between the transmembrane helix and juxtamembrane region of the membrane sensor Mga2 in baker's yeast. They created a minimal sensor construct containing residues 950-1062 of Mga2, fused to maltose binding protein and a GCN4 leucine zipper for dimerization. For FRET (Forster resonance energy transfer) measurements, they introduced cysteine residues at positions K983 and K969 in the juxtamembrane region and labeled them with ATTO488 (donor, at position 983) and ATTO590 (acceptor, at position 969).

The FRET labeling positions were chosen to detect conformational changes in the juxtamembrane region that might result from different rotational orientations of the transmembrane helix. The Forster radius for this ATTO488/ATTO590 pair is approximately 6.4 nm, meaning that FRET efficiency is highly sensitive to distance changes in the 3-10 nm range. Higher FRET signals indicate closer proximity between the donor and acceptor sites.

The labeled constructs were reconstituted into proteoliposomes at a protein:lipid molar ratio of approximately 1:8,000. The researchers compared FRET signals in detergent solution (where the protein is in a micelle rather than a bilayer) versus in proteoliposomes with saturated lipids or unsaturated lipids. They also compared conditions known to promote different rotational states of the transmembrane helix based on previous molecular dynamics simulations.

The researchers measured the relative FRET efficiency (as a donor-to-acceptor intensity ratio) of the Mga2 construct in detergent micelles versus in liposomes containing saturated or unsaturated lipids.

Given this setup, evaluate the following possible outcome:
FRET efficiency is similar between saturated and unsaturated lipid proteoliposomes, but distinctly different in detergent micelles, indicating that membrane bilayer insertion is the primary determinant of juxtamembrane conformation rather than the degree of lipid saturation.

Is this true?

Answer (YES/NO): NO